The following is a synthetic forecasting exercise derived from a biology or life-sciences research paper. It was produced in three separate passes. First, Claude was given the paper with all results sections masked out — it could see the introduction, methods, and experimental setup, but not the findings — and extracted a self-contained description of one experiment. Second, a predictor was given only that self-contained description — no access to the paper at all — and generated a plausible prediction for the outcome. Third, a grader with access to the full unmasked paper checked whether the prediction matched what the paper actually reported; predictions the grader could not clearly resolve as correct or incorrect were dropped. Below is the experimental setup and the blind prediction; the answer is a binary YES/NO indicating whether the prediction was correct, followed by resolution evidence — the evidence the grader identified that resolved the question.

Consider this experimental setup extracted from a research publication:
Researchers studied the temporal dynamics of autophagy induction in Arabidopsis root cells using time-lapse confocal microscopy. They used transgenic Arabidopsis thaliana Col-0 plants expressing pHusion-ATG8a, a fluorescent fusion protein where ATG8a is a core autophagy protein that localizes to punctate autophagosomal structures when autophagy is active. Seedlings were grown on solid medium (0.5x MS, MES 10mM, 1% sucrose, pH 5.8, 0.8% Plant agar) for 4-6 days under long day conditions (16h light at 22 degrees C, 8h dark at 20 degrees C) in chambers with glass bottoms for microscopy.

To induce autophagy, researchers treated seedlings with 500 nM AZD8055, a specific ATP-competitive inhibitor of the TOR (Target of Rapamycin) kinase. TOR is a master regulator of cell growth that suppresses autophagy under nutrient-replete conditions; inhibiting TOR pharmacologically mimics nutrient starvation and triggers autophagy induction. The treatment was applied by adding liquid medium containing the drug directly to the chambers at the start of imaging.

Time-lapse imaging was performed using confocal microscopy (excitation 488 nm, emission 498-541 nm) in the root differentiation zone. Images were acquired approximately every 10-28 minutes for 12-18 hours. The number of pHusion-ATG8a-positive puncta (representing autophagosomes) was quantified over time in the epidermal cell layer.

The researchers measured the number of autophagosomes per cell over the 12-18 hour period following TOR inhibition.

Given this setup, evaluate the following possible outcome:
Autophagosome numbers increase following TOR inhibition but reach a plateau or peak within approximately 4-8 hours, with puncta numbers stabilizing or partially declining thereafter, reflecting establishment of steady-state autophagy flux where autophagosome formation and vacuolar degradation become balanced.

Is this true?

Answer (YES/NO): NO